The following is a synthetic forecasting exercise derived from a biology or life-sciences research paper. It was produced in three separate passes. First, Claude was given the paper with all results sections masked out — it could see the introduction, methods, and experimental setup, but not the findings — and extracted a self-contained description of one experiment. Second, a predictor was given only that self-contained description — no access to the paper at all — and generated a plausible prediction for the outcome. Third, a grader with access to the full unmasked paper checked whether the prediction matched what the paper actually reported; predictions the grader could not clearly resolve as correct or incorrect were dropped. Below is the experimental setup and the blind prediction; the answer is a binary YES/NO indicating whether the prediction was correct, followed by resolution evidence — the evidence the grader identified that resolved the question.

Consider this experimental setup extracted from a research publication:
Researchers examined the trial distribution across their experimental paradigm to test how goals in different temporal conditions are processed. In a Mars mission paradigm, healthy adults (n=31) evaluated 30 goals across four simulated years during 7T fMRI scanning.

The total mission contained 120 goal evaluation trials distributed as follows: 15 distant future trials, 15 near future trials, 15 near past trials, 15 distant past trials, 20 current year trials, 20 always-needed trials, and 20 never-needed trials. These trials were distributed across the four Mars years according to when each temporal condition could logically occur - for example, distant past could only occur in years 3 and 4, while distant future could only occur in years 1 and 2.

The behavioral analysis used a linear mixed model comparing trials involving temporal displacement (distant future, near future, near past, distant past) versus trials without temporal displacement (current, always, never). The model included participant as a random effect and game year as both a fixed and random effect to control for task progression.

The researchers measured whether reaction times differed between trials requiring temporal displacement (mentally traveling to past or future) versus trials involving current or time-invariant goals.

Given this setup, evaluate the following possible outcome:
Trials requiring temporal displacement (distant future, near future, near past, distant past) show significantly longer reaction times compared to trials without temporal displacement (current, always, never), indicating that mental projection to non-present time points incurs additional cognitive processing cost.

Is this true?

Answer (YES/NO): YES